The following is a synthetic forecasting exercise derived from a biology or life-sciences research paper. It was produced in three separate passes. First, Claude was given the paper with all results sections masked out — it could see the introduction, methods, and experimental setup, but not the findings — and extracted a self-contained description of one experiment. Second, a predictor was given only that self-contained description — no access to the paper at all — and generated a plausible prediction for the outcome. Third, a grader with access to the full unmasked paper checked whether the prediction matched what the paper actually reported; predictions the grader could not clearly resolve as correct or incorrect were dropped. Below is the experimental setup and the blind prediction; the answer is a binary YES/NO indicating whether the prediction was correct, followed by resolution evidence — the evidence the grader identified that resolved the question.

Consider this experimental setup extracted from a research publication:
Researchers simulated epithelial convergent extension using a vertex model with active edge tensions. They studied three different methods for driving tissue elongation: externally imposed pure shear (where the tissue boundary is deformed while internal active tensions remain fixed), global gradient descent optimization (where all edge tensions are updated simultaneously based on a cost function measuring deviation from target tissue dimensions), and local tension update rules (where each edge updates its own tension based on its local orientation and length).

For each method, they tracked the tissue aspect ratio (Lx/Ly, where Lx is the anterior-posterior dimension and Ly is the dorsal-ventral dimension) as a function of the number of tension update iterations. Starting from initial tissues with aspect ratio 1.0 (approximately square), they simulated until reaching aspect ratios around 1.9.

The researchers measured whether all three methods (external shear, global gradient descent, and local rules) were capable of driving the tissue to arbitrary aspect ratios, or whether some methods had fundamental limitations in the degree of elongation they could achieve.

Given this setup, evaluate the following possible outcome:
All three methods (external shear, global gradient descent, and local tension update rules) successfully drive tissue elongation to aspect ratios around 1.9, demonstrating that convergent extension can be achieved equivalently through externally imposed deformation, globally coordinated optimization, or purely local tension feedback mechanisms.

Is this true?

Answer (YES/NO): YES